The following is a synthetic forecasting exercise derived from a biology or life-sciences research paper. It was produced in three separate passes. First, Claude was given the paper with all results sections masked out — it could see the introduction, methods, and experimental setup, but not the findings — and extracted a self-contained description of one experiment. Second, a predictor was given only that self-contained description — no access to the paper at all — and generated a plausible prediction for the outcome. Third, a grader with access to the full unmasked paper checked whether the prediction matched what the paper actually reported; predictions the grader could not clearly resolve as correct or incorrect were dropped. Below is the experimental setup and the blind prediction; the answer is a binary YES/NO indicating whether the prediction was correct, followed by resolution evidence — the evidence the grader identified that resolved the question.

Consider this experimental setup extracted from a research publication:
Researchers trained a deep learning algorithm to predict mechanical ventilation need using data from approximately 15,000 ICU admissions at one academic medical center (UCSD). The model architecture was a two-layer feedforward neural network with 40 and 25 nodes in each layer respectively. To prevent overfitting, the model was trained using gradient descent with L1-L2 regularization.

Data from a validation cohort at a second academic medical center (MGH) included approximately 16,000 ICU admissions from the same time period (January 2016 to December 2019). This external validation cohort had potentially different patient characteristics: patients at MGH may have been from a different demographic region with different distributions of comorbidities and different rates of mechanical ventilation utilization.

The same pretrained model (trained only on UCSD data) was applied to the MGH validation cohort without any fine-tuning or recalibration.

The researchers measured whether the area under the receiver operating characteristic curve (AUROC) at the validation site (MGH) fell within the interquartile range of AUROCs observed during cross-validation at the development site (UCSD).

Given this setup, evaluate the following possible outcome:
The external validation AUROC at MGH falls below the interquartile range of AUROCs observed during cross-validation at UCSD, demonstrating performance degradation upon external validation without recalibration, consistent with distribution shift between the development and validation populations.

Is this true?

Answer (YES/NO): NO